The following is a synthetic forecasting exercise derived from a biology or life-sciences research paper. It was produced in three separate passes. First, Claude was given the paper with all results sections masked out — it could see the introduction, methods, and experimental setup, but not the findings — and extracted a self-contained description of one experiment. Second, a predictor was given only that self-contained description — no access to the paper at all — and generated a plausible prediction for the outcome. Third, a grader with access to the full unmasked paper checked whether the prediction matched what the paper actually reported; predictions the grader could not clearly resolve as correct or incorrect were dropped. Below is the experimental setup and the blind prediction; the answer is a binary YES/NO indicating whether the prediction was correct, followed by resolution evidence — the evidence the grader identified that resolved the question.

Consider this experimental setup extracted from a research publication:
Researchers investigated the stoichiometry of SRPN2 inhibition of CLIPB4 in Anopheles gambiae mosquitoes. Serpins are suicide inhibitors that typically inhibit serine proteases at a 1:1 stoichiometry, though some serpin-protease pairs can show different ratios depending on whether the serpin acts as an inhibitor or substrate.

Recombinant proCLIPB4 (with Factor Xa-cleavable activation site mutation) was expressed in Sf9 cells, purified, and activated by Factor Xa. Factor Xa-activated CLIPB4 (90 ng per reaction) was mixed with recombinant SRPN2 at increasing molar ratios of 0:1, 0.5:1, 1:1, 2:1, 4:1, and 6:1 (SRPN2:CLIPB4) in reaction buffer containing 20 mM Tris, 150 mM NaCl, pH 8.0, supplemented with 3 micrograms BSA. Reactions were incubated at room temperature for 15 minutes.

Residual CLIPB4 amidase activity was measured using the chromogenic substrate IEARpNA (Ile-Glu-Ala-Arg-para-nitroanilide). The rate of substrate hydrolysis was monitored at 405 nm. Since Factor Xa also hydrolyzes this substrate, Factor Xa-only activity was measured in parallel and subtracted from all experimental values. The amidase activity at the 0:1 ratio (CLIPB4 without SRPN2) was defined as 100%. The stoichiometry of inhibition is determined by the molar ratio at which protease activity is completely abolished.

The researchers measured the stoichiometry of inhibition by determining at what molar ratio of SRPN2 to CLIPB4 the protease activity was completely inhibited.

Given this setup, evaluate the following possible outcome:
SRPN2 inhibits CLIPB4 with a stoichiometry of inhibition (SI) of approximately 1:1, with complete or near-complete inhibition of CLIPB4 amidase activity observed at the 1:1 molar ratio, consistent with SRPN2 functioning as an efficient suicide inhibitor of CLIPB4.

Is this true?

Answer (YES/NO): NO